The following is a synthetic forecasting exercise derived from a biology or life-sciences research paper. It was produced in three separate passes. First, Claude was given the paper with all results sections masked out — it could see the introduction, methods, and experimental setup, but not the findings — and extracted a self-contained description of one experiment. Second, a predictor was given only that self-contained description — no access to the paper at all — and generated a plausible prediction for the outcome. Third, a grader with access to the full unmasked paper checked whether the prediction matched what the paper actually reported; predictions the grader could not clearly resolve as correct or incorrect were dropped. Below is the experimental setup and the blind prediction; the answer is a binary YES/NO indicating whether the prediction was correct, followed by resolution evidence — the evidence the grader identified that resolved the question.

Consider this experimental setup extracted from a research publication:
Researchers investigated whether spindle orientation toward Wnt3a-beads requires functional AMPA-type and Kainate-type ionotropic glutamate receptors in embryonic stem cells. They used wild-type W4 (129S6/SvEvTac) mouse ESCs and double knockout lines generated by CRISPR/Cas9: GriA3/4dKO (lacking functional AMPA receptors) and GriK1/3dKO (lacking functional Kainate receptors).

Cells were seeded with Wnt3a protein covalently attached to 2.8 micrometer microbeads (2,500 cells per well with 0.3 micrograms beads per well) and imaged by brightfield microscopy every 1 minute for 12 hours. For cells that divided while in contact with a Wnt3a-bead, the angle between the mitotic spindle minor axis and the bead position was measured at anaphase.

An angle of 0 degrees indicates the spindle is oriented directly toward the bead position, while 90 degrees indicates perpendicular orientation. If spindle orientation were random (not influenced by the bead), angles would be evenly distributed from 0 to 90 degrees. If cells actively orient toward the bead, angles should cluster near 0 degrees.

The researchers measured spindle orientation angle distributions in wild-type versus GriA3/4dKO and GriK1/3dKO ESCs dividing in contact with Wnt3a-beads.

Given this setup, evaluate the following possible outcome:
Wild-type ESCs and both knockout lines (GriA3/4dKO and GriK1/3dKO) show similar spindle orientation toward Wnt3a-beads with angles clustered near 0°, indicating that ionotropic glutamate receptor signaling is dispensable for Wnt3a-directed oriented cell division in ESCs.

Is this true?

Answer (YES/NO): NO